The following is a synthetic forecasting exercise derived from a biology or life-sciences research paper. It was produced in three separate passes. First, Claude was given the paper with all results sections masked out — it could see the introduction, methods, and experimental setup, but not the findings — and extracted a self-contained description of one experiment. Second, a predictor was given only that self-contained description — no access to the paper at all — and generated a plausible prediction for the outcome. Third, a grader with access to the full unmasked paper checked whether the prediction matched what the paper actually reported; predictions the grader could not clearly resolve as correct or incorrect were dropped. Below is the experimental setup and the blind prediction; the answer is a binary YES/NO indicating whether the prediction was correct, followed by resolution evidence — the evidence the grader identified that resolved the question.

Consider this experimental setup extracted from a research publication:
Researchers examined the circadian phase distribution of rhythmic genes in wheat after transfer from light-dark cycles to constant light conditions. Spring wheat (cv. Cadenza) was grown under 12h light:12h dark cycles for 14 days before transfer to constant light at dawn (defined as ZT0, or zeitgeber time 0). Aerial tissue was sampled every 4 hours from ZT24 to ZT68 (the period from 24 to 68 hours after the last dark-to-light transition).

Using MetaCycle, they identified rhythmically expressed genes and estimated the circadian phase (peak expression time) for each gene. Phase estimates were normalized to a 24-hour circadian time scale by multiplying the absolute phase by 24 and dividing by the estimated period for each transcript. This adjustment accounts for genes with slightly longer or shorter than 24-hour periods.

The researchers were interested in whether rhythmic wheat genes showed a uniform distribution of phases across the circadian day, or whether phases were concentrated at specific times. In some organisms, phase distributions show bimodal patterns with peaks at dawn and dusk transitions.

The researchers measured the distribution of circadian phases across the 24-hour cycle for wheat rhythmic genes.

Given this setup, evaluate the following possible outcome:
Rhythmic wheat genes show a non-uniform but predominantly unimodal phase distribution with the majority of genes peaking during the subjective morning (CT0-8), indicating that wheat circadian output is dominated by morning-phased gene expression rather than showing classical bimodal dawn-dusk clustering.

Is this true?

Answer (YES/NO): NO